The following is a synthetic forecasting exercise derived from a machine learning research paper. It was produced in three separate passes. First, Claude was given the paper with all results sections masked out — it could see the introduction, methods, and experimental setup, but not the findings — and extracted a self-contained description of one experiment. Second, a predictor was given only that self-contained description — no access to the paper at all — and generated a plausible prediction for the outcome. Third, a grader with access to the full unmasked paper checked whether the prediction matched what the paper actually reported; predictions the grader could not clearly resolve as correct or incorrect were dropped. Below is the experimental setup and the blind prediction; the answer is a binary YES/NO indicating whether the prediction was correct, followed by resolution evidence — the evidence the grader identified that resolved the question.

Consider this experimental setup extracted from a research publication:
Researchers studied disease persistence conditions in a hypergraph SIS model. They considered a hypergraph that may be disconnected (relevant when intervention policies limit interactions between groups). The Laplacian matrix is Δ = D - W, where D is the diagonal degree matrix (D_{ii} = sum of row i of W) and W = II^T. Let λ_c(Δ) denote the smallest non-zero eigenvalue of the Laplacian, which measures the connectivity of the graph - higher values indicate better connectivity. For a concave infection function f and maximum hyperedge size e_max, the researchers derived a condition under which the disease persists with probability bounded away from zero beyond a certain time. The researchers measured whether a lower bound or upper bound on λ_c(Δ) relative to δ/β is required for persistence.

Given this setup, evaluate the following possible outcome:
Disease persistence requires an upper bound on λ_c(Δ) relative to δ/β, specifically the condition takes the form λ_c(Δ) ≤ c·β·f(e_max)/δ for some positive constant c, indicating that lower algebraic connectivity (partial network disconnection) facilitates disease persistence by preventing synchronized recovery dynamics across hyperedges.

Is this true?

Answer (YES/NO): NO